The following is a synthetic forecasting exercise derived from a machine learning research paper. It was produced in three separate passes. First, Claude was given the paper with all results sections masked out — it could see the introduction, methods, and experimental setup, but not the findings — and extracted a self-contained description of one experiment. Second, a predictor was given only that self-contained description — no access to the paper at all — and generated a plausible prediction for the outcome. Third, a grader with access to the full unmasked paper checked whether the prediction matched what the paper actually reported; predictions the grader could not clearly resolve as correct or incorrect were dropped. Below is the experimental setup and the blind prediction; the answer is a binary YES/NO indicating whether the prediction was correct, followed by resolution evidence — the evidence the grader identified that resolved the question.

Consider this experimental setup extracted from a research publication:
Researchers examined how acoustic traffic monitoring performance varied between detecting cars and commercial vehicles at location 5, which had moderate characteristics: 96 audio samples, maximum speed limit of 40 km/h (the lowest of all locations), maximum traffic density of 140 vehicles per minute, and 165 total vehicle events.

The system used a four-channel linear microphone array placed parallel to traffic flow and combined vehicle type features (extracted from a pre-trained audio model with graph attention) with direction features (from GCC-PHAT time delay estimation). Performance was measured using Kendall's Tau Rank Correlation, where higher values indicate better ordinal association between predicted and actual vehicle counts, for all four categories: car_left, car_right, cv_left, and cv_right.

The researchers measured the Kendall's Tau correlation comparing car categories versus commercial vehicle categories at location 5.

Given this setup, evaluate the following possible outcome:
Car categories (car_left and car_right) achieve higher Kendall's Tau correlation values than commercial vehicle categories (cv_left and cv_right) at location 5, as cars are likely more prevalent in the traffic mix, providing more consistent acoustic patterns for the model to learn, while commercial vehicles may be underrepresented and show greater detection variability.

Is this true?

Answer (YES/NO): YES